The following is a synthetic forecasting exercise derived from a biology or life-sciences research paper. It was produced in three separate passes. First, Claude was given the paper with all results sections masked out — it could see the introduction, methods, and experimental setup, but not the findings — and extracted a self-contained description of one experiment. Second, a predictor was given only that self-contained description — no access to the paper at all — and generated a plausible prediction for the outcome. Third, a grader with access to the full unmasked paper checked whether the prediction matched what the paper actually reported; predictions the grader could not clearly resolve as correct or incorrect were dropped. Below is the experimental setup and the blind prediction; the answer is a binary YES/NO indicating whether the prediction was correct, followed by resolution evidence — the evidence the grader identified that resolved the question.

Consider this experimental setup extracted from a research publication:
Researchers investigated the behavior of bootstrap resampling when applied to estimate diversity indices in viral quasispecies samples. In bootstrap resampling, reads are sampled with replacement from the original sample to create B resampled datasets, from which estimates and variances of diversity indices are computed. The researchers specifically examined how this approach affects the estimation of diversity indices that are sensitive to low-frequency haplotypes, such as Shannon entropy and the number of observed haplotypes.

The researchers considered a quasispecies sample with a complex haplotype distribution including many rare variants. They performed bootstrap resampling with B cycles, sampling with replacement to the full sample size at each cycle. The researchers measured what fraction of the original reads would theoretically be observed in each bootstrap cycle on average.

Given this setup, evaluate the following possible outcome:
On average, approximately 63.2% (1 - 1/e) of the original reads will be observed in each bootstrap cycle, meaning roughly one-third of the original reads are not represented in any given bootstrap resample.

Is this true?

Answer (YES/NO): YES